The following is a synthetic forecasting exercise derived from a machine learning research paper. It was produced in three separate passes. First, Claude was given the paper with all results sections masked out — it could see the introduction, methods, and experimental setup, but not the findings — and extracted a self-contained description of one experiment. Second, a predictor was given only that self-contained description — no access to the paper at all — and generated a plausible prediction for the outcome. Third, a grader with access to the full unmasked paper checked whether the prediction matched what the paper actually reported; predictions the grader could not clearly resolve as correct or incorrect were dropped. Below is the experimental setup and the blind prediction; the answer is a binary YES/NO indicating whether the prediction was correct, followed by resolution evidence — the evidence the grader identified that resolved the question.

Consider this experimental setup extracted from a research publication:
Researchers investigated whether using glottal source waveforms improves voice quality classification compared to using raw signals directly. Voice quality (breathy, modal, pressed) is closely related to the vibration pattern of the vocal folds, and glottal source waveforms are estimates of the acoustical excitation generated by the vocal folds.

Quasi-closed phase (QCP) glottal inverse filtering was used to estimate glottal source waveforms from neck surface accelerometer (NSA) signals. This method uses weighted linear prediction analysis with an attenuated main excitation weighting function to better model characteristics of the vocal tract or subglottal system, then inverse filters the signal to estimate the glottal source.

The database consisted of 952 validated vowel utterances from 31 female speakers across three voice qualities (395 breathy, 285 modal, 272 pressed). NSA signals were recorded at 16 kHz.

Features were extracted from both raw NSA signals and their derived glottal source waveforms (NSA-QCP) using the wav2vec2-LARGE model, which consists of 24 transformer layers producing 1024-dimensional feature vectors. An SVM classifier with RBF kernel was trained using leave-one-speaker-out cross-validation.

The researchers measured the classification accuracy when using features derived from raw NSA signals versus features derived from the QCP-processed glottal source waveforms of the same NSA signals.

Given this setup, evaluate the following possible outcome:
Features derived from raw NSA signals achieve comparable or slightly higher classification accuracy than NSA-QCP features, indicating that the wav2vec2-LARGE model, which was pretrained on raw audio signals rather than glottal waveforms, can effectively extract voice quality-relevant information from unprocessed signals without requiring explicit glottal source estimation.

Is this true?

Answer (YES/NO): NO